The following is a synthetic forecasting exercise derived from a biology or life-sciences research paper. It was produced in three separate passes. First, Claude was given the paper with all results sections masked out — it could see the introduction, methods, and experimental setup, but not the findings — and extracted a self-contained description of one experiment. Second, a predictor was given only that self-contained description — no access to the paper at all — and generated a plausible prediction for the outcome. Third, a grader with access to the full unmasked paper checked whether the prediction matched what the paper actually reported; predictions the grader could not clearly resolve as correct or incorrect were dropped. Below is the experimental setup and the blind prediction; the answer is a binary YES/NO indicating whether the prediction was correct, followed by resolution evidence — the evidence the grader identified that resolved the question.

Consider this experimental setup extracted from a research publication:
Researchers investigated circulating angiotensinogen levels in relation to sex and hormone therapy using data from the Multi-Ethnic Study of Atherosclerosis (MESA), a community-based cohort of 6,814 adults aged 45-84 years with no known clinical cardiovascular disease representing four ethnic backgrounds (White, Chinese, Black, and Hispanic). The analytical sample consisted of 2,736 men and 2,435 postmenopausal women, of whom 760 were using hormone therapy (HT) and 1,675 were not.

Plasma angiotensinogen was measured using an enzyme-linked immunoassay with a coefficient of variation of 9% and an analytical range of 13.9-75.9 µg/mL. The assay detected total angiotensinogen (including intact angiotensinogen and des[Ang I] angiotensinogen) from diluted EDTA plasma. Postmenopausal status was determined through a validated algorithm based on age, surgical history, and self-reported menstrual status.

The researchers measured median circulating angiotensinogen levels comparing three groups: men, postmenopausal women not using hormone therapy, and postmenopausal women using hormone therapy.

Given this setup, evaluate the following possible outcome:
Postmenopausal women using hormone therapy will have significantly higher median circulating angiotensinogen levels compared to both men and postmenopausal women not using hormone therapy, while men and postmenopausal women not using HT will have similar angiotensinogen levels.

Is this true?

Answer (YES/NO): NO